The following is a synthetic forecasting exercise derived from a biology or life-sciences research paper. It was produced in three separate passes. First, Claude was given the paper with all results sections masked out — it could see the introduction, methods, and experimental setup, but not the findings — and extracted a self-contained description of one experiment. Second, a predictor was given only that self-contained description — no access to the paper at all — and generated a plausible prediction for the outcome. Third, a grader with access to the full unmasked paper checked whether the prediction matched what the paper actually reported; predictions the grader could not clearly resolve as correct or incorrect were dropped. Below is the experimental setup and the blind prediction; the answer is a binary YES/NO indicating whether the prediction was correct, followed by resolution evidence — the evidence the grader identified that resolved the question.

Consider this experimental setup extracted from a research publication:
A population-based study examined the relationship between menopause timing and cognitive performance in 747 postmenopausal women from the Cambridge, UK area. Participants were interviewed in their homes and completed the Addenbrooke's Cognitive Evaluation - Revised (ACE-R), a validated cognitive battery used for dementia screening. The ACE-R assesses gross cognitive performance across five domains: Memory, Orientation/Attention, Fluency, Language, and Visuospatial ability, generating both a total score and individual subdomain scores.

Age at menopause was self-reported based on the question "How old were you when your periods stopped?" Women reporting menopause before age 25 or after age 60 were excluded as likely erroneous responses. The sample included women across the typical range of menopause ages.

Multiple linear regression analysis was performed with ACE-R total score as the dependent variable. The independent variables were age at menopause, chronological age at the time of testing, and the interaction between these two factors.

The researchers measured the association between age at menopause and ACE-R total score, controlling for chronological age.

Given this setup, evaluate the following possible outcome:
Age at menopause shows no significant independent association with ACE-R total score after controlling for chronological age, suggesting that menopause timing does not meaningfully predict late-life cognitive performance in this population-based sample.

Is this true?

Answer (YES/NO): NO